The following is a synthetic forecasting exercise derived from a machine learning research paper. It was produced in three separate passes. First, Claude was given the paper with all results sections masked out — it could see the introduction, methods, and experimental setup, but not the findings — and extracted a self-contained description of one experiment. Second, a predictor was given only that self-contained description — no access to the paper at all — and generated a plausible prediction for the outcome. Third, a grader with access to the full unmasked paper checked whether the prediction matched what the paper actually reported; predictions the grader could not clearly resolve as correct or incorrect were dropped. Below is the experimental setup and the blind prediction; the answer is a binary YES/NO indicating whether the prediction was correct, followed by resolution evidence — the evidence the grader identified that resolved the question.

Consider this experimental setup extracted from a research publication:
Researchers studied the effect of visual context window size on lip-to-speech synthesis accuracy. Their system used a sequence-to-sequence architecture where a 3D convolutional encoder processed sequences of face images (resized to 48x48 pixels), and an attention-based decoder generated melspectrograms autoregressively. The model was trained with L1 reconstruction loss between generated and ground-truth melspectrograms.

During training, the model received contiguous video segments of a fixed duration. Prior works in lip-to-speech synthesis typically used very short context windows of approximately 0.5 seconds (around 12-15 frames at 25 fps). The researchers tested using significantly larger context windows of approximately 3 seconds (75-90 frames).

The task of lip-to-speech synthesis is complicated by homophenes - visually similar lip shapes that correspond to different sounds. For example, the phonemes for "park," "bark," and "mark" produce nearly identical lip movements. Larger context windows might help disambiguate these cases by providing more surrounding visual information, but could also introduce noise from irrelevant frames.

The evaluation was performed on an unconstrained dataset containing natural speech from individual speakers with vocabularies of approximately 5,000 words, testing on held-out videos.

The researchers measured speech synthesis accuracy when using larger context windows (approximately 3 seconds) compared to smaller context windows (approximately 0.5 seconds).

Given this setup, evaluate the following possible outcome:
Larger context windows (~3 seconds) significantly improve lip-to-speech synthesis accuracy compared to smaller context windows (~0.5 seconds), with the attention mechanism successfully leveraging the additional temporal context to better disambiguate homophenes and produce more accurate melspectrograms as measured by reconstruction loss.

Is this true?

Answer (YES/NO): NO